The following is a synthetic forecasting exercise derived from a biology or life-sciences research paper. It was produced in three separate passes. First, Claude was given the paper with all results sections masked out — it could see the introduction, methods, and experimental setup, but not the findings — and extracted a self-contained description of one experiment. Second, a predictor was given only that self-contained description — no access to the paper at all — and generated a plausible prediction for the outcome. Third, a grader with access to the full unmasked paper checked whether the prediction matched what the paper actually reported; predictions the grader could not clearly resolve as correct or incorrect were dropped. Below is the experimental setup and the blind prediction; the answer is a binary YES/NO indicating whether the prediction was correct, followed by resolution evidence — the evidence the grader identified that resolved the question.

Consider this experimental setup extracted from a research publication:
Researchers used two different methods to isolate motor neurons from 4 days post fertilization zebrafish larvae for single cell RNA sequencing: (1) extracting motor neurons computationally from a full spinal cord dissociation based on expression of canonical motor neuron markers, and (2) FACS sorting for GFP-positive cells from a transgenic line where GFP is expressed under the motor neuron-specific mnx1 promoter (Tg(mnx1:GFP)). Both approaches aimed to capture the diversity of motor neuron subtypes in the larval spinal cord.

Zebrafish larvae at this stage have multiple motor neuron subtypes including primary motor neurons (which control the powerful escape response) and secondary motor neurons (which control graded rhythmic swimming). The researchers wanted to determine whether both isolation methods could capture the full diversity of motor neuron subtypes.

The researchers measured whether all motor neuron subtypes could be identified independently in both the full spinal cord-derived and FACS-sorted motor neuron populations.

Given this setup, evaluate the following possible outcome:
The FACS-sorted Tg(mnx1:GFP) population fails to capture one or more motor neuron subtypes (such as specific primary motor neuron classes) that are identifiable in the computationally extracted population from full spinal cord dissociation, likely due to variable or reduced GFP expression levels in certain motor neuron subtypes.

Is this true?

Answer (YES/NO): NO